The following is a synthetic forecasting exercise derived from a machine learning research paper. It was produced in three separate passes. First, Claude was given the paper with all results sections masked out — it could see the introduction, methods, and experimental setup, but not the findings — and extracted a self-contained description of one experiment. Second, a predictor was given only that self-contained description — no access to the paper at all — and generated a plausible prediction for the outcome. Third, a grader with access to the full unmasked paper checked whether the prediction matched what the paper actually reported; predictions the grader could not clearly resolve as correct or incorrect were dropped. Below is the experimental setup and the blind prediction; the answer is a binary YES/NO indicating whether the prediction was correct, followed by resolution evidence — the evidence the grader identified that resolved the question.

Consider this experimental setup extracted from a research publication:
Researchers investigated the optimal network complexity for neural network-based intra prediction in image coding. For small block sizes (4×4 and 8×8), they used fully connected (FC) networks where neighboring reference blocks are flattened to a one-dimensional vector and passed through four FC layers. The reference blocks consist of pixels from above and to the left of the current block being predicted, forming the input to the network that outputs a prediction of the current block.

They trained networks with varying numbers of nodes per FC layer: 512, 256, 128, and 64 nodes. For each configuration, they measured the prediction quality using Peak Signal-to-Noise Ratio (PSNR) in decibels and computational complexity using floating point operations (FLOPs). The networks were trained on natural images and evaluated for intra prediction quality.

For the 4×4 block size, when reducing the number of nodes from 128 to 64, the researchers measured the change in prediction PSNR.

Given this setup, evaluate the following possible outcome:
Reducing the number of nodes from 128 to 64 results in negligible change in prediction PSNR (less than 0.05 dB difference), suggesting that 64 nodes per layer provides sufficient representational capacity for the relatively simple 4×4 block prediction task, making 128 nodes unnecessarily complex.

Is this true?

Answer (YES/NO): NO